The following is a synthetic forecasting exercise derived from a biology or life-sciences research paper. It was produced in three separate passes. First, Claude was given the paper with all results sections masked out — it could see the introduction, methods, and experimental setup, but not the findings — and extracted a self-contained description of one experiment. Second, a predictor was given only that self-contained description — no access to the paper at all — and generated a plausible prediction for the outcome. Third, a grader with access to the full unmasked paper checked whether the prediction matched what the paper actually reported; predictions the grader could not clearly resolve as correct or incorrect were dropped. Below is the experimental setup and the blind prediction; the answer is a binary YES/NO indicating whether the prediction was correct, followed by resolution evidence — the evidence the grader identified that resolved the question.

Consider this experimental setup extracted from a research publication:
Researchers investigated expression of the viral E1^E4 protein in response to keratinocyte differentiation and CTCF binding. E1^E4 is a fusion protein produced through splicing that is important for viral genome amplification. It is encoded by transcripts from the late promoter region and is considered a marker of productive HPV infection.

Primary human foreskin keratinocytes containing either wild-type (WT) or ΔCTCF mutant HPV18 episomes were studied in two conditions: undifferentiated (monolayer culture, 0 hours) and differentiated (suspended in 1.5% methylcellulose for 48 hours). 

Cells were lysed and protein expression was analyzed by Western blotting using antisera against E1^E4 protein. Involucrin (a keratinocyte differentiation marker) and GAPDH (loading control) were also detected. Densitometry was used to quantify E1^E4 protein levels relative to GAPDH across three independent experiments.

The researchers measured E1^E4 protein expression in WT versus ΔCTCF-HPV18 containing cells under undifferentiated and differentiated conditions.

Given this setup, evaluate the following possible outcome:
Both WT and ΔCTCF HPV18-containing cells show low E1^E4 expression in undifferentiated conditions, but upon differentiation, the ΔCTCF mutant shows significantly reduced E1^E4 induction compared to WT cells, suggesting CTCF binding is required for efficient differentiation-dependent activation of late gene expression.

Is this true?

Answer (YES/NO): YES